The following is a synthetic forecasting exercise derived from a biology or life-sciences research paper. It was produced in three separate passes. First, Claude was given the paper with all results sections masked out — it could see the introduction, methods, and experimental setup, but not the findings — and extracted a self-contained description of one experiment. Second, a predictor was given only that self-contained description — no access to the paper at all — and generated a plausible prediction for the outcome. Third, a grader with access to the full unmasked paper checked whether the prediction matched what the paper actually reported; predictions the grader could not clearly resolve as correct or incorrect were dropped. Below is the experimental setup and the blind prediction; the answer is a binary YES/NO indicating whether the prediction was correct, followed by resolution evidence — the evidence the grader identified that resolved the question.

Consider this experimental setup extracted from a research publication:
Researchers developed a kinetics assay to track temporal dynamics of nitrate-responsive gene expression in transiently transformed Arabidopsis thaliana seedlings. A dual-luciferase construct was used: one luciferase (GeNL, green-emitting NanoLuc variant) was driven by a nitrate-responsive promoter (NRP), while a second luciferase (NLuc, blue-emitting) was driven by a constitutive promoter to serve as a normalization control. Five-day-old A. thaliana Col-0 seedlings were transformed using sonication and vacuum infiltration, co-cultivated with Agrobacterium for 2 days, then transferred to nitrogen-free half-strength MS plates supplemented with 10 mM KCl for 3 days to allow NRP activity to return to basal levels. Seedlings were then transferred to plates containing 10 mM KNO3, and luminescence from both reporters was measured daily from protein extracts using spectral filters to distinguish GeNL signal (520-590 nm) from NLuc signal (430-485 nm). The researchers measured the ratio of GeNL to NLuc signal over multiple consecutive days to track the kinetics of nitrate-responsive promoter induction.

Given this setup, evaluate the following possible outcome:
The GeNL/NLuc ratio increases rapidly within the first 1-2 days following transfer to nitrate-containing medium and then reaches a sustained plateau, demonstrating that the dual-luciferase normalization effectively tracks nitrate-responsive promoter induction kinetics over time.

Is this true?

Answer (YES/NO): NO